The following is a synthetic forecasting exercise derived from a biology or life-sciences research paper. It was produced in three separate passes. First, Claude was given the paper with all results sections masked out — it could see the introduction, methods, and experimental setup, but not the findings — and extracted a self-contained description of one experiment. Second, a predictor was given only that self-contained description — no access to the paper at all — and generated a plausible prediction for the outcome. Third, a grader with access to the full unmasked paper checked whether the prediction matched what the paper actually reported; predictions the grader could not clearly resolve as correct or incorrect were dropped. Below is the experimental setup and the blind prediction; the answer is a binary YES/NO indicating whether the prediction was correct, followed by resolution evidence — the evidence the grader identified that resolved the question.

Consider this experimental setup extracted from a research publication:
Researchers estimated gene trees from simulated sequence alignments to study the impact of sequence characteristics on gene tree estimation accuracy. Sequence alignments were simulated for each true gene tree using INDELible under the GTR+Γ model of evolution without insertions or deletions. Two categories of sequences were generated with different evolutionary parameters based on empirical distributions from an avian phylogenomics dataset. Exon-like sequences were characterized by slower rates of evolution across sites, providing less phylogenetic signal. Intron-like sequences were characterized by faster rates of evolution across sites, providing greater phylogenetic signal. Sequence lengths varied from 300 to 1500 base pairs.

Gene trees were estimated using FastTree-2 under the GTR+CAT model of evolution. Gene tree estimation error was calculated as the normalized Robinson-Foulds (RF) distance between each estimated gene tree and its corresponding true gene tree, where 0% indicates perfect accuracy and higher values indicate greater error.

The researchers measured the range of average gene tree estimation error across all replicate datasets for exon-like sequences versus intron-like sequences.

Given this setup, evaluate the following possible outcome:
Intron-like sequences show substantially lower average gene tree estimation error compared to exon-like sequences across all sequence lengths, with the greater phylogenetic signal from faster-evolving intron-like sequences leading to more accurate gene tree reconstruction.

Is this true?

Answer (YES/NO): YES